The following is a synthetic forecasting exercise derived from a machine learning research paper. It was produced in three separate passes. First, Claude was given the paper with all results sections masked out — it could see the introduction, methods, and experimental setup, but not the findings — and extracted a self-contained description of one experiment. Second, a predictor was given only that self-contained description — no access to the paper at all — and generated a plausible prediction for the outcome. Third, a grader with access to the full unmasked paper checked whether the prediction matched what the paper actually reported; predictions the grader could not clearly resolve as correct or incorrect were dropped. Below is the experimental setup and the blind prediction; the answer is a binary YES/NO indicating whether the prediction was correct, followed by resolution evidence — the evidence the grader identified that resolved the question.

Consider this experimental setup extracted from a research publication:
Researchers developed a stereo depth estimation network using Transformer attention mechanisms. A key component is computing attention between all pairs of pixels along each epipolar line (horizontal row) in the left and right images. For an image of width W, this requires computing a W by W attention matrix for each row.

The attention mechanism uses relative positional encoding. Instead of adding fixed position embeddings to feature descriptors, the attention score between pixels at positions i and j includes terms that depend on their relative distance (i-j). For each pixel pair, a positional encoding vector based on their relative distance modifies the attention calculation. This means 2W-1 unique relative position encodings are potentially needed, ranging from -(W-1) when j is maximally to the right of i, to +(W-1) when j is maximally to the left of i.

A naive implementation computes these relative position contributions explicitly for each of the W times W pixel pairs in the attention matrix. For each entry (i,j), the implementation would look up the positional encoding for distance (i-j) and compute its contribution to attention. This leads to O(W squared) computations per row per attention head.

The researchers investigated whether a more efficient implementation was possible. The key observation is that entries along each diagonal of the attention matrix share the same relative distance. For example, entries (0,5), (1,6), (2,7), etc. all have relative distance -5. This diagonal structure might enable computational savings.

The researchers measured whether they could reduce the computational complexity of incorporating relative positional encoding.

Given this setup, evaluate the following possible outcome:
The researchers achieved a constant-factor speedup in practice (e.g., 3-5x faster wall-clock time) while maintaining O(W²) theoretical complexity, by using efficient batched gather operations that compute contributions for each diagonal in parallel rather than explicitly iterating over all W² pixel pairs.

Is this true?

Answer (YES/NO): NO